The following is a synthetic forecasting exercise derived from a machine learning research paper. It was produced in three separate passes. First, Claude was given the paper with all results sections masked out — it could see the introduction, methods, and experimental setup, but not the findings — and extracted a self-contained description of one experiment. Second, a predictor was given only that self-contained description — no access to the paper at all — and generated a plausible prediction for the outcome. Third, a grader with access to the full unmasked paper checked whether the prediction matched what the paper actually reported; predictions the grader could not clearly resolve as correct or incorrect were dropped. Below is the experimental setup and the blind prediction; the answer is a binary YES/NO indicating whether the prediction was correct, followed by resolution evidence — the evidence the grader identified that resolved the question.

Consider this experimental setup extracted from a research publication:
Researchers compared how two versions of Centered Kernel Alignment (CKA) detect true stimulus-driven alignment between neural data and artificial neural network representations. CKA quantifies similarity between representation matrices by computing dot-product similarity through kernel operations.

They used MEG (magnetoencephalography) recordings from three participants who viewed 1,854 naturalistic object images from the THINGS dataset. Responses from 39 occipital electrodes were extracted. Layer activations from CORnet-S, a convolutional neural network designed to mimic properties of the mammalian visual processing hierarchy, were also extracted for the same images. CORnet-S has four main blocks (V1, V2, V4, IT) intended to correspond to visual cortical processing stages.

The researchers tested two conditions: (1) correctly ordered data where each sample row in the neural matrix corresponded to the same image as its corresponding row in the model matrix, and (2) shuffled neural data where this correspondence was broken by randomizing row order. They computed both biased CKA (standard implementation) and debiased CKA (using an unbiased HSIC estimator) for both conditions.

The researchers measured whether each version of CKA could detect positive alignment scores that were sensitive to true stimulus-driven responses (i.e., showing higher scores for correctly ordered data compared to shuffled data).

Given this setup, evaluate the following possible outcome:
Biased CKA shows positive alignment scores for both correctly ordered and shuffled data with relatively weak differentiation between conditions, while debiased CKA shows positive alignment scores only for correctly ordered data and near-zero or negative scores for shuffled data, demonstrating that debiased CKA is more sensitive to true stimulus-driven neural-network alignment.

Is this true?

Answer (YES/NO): NO